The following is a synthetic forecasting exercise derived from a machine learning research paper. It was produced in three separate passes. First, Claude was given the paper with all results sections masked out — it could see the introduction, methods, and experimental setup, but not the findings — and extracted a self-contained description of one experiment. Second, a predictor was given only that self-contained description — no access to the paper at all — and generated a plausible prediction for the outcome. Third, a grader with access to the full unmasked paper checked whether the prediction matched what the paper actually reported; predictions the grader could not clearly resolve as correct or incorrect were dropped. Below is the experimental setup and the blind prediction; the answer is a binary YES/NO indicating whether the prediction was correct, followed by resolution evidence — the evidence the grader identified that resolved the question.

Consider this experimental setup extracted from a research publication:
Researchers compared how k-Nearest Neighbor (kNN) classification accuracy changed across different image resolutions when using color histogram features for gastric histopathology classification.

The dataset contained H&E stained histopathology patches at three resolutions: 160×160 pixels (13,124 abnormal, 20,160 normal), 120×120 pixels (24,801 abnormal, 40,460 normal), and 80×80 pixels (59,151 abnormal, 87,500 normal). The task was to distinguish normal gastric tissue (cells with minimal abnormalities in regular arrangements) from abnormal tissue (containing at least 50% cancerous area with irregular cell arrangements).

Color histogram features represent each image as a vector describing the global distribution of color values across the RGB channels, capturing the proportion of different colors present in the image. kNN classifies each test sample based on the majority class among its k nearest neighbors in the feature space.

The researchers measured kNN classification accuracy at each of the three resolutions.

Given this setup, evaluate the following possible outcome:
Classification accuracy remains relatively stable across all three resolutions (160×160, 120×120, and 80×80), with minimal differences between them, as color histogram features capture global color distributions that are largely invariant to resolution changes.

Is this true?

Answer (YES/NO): YES